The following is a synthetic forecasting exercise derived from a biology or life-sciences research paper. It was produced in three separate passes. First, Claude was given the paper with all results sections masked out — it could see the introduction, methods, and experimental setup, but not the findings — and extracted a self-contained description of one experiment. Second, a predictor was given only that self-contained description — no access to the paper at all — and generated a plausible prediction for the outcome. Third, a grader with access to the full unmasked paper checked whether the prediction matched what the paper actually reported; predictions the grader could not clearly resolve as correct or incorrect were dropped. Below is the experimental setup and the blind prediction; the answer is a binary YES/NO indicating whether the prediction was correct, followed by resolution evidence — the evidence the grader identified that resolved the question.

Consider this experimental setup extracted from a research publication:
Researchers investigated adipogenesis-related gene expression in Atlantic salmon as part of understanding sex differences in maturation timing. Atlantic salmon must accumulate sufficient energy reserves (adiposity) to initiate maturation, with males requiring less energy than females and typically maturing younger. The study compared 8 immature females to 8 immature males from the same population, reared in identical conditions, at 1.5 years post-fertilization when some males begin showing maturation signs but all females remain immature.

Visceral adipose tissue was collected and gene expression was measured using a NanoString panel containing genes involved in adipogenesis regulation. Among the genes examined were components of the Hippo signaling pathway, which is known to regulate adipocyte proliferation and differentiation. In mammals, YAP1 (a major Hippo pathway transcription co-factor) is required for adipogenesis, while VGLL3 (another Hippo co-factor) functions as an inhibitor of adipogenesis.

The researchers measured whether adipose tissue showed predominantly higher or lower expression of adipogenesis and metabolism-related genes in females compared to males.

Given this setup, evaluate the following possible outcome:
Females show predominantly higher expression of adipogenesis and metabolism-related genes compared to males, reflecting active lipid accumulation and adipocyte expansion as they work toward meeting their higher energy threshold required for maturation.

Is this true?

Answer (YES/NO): YES